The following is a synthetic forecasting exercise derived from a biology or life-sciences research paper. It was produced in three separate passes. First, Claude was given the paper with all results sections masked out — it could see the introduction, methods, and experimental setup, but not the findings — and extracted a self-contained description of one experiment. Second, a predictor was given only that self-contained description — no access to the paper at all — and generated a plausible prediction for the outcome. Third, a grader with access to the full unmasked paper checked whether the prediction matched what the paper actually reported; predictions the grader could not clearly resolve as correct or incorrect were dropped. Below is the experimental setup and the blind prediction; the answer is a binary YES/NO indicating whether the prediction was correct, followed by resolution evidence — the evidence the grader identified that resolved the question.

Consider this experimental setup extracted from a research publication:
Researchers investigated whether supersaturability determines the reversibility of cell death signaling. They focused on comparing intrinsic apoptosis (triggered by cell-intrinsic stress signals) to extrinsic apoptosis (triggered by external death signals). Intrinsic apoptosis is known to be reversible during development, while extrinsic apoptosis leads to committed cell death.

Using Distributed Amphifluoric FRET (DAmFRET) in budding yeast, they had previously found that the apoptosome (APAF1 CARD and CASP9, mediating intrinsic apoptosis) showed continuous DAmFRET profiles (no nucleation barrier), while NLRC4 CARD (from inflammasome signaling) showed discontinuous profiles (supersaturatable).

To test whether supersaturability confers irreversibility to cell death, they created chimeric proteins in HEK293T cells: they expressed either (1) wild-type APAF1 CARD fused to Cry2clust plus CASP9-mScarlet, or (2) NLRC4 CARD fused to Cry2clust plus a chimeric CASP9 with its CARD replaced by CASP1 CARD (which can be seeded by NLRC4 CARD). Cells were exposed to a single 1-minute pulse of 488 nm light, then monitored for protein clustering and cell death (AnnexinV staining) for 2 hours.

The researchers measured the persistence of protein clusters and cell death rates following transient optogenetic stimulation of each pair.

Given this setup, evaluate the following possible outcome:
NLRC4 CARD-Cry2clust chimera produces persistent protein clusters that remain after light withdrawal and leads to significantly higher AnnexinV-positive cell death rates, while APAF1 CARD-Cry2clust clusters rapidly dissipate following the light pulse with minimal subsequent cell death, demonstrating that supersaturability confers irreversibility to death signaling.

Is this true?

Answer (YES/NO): YES